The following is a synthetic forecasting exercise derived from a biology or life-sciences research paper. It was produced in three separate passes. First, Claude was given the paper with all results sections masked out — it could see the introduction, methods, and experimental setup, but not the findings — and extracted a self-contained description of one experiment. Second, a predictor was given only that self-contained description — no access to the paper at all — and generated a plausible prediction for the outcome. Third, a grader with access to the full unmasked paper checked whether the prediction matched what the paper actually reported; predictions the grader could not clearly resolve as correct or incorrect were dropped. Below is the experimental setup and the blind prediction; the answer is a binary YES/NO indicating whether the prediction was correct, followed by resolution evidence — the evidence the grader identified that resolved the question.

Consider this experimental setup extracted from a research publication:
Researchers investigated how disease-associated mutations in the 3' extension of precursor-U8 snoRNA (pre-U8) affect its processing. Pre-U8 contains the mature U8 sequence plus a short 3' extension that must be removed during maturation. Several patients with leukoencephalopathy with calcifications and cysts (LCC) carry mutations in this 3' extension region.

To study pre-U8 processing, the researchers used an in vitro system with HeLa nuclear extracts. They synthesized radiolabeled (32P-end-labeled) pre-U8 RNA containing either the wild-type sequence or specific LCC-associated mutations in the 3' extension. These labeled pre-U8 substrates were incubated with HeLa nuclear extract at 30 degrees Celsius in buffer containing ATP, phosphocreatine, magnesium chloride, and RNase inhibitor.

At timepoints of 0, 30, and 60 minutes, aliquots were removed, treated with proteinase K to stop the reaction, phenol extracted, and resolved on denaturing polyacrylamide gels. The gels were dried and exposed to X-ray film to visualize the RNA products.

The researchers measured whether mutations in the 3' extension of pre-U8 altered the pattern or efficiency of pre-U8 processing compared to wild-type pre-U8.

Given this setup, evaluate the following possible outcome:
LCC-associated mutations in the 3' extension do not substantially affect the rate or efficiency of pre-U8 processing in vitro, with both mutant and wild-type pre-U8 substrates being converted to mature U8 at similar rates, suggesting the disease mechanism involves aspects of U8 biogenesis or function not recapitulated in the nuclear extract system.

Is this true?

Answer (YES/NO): NO